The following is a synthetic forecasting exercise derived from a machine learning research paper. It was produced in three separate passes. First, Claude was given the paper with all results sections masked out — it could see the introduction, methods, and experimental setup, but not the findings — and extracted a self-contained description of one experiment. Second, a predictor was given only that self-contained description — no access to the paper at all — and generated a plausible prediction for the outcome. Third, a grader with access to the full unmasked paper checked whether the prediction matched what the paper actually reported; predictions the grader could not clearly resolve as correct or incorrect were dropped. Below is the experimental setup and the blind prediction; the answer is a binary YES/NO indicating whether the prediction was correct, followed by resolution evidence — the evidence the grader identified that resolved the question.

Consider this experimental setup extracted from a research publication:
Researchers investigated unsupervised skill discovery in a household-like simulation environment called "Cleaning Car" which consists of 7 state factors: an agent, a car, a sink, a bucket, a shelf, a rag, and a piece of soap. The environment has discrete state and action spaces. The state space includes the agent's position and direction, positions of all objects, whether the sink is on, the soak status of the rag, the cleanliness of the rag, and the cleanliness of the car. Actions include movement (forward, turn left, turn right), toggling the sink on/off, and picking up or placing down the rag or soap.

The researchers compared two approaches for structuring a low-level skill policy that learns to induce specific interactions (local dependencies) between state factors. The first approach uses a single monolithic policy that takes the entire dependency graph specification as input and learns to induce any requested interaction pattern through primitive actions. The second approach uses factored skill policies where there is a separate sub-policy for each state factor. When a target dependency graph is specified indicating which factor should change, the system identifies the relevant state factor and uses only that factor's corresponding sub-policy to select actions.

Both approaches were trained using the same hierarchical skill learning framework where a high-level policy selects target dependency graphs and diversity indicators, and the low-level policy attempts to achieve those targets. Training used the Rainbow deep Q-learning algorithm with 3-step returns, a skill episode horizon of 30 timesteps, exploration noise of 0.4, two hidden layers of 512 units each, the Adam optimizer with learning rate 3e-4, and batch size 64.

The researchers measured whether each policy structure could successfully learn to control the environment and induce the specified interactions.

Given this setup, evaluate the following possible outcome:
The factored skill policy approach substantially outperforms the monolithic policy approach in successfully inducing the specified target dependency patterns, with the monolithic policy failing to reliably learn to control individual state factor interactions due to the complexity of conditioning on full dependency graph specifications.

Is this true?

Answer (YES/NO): YES